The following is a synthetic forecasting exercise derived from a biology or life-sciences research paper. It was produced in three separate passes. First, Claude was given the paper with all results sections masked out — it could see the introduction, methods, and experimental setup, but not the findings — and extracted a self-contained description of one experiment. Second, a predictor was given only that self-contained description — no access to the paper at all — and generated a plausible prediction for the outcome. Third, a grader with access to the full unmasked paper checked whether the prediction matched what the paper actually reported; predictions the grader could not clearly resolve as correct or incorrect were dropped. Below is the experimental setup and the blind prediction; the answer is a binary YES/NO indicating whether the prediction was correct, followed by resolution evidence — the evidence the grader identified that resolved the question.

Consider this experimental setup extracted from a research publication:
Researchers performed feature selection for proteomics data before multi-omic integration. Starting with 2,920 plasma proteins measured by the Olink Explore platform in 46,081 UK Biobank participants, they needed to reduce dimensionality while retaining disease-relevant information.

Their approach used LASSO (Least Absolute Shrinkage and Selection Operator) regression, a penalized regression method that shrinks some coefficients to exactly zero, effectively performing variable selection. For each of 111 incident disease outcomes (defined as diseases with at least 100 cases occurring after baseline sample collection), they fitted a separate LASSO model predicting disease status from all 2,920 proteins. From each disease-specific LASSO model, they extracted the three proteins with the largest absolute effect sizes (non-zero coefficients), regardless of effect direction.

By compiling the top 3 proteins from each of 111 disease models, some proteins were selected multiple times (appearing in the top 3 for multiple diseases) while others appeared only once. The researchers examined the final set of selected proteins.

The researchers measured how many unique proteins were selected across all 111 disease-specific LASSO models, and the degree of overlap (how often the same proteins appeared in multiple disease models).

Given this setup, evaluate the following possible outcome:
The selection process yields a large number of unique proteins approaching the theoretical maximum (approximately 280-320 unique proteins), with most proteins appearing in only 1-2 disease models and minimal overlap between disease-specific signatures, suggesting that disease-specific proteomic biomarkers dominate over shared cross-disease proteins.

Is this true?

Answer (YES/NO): NO